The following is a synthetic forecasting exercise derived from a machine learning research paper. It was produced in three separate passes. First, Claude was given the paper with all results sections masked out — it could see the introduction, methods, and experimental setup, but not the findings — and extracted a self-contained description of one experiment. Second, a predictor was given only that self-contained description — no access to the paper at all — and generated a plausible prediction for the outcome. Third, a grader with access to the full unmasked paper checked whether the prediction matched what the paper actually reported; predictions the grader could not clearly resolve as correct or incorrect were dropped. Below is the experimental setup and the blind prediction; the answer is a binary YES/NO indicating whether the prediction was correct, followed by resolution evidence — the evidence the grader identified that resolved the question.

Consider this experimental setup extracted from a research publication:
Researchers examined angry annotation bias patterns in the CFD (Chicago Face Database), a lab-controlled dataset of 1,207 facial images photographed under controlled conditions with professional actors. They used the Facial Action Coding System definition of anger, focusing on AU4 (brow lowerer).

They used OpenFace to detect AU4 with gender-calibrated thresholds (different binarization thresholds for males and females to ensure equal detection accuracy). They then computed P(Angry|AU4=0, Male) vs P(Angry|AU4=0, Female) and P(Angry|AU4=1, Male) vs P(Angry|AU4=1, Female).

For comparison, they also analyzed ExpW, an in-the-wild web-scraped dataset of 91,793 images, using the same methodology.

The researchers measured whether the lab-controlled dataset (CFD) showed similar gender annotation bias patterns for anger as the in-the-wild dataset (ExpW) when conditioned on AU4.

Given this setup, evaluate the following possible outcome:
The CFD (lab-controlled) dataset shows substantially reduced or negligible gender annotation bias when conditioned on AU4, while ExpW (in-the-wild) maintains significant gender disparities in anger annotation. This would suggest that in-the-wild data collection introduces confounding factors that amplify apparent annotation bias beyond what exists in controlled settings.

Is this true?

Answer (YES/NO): YES